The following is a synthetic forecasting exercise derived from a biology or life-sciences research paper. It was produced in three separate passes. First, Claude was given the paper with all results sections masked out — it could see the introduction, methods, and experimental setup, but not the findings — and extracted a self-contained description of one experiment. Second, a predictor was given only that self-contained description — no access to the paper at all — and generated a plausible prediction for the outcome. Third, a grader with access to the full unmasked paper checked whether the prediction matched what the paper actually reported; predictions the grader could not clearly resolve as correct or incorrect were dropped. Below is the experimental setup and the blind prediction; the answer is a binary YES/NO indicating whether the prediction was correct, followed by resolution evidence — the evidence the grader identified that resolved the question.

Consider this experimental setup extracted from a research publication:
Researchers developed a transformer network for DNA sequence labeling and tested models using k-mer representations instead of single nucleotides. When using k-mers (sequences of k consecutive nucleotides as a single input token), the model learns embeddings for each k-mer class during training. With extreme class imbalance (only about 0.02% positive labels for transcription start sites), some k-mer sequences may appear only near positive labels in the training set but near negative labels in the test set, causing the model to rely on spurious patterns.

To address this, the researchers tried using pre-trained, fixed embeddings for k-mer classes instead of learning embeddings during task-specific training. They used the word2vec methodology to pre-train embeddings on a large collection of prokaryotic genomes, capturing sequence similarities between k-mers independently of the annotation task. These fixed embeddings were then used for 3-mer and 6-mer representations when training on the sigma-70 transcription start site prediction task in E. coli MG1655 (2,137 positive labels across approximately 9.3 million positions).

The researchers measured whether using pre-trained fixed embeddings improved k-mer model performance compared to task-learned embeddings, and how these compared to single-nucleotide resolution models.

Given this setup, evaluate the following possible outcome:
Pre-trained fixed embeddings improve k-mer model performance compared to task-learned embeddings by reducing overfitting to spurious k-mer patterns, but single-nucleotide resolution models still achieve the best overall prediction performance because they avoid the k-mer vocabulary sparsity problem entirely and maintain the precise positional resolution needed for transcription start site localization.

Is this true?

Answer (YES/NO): YES